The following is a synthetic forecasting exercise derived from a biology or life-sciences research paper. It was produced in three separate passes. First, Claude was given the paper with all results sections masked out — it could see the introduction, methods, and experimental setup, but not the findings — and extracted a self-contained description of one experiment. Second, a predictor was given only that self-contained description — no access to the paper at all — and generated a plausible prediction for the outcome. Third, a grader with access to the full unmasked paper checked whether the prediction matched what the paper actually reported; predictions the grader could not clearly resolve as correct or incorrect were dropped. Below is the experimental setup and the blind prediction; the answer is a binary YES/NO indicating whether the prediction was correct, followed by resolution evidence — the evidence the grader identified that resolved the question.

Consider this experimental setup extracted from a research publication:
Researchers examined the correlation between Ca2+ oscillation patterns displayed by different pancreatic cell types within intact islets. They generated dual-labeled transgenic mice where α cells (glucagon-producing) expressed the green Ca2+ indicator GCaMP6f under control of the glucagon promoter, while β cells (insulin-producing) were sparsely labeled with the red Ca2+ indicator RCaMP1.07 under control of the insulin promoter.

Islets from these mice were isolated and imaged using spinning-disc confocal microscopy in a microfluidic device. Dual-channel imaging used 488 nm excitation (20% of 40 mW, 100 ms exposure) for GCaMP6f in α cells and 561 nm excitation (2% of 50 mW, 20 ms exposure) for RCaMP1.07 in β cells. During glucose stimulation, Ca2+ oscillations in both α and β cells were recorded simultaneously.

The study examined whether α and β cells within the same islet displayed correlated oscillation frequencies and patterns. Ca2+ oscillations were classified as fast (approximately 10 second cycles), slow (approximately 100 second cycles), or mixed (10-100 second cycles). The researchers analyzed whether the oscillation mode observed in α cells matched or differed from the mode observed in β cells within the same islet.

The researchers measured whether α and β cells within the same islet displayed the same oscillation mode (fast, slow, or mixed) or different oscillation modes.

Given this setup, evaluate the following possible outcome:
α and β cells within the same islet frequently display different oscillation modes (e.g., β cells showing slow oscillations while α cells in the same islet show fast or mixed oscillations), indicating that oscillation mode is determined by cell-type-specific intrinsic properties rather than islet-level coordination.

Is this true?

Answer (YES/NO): NO